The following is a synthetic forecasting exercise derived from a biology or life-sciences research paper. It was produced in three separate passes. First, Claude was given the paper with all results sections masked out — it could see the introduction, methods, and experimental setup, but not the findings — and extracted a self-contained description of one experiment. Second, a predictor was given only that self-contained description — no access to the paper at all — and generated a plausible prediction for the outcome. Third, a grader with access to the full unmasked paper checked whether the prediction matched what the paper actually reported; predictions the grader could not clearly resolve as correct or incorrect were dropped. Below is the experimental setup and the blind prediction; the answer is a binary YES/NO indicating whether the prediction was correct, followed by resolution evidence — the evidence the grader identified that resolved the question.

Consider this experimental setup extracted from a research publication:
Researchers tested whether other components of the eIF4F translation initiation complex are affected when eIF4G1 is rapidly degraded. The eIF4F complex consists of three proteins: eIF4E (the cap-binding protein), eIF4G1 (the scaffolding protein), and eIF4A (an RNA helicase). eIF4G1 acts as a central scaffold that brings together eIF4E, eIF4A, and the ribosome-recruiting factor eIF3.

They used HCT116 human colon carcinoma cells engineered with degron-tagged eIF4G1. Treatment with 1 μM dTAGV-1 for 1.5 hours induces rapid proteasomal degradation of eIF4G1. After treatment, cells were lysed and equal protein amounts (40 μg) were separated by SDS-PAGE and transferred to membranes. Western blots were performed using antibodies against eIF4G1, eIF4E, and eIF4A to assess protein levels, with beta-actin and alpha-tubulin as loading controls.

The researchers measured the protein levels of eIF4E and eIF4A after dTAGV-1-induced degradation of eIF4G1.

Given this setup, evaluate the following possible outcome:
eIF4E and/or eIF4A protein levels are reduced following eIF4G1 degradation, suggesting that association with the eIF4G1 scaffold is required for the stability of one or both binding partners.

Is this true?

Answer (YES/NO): NO